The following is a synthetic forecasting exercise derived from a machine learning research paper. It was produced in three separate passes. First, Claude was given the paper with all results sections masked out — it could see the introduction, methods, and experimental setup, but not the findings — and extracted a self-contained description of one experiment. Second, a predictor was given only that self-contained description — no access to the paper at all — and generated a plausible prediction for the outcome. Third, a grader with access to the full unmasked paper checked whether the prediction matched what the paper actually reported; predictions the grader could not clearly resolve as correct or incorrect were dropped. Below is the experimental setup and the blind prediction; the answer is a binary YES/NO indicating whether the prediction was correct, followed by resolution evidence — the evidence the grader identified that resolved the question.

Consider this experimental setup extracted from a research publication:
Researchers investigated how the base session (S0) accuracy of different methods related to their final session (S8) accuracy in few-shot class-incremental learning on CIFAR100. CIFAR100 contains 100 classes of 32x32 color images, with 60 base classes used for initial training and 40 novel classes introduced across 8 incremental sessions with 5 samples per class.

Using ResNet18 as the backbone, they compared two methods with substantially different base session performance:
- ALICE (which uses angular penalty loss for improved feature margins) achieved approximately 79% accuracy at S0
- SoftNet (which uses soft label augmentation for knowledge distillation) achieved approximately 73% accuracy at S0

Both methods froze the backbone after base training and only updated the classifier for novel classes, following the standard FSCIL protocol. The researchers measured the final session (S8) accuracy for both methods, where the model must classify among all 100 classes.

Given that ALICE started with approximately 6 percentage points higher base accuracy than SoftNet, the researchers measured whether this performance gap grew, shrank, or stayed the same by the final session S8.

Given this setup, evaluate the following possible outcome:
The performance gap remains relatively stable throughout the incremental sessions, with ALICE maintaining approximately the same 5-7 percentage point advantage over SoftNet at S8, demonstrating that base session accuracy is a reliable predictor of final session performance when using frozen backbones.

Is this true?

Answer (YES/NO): NO